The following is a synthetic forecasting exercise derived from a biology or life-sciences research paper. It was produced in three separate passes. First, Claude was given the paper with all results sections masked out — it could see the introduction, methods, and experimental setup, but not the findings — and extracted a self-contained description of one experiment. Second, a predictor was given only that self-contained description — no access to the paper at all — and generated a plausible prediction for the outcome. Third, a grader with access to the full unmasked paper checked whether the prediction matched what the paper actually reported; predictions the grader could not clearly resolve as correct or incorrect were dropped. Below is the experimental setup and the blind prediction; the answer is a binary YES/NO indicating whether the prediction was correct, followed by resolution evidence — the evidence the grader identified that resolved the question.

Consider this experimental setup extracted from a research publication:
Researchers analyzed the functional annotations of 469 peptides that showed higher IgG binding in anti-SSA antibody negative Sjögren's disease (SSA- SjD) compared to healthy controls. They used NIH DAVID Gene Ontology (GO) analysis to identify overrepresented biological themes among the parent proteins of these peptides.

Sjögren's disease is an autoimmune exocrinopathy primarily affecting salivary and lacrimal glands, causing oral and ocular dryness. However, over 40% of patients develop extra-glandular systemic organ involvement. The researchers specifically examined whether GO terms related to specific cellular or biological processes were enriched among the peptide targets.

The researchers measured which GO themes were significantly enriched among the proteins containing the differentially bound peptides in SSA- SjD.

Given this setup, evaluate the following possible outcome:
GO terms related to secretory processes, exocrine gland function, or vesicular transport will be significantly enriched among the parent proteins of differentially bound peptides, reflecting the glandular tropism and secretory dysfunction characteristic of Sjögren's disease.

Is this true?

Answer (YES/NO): NO